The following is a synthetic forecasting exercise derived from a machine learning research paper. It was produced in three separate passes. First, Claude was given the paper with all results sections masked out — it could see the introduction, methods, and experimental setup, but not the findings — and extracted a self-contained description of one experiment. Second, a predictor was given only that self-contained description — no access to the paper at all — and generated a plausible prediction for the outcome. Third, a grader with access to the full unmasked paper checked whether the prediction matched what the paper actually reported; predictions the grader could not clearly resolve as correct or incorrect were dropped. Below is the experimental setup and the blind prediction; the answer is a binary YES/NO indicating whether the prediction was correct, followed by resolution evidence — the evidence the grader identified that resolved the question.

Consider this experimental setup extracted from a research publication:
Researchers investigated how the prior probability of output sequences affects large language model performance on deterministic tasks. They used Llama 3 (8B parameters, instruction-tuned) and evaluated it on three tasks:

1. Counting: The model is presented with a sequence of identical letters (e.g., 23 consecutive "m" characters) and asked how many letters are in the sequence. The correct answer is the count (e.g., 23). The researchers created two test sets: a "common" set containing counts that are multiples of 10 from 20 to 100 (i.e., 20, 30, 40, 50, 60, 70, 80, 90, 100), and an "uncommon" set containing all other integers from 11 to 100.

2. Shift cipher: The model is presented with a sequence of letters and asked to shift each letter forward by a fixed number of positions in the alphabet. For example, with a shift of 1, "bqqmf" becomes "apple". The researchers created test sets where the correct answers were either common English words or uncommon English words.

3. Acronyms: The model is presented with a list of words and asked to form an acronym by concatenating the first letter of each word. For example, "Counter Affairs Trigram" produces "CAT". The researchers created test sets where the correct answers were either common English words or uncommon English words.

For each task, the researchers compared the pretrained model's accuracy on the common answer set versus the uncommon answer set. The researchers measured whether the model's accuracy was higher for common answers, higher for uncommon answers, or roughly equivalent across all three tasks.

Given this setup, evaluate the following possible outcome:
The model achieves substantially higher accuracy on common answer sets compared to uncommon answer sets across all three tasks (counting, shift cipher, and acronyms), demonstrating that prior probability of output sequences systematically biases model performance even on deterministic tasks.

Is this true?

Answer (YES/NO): YES